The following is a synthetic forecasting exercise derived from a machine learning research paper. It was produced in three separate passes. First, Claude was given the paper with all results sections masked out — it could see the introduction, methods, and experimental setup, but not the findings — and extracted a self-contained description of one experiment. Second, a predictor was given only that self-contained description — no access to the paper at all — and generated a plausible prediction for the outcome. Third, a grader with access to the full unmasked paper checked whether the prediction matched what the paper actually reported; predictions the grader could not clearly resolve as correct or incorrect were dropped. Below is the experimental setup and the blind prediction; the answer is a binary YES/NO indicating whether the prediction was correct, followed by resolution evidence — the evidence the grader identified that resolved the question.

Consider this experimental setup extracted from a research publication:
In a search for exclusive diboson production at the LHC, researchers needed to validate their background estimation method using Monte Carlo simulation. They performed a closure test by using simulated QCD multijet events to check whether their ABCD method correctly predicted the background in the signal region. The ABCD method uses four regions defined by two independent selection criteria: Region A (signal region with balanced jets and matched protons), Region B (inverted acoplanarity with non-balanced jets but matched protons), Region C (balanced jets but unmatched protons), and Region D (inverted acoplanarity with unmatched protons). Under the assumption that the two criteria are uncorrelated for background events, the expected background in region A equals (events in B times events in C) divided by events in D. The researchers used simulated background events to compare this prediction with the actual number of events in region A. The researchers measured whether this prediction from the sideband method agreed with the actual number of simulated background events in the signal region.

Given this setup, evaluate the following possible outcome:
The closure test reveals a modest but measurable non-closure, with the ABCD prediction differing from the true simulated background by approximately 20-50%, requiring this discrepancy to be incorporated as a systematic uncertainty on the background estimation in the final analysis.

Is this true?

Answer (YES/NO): NO